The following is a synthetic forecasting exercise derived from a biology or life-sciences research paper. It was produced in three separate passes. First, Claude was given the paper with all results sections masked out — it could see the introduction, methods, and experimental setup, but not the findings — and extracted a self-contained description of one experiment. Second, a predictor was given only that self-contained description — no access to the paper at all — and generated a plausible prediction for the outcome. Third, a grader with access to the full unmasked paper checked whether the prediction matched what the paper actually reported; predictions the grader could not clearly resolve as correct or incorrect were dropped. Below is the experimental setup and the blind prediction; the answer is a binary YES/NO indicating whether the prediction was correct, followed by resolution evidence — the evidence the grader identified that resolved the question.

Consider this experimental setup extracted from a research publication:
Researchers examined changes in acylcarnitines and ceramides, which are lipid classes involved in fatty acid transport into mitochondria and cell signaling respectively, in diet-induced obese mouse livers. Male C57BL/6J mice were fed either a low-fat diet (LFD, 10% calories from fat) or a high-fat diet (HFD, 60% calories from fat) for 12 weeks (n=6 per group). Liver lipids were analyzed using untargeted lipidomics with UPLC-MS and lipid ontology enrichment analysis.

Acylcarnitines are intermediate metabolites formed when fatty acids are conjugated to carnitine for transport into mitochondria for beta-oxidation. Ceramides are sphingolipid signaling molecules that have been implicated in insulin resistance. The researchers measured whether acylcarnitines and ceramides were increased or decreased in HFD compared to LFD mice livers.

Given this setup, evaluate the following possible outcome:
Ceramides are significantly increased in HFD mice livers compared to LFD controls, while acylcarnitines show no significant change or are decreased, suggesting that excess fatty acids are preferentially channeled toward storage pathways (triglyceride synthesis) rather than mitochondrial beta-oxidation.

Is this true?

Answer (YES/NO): NO